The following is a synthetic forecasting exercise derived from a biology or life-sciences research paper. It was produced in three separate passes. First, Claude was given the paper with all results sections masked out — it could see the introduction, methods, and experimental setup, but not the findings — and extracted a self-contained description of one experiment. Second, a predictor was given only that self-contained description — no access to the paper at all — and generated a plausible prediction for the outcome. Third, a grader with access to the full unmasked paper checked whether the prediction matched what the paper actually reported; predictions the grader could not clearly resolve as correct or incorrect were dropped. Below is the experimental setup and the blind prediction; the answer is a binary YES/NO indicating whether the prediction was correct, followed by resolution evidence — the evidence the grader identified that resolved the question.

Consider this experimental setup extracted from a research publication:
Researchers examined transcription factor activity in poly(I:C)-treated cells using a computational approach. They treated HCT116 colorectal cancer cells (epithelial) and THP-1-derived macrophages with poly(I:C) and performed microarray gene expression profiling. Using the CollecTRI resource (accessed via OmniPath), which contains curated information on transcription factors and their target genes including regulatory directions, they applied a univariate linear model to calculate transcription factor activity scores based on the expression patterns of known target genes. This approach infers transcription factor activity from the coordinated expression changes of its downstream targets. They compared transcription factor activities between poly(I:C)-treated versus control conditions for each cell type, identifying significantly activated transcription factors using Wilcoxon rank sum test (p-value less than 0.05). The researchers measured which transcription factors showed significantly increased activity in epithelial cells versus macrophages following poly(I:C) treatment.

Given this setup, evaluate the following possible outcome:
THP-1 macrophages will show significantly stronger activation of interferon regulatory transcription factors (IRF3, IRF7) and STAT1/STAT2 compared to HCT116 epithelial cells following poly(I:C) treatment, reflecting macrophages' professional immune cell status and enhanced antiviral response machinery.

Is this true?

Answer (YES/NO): NO